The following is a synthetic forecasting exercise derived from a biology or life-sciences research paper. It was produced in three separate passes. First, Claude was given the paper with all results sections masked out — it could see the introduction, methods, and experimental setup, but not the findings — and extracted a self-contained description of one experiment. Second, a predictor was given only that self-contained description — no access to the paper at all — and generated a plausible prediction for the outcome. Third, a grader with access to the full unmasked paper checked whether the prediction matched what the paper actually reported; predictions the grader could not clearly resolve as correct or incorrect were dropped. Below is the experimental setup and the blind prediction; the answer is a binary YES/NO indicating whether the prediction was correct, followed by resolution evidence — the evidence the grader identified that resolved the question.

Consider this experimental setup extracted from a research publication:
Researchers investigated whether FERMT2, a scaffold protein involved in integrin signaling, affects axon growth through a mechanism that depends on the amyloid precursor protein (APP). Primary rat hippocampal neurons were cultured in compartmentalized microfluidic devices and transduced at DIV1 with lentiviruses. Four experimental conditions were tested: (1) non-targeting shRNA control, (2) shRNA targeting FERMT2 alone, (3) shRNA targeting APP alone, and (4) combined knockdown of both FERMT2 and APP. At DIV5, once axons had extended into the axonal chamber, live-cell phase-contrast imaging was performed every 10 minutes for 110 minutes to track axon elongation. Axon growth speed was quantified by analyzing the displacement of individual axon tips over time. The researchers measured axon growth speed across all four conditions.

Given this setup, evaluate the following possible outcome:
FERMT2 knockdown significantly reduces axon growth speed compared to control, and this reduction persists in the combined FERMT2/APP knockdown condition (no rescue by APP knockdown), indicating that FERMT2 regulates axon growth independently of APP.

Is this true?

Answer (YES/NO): NO